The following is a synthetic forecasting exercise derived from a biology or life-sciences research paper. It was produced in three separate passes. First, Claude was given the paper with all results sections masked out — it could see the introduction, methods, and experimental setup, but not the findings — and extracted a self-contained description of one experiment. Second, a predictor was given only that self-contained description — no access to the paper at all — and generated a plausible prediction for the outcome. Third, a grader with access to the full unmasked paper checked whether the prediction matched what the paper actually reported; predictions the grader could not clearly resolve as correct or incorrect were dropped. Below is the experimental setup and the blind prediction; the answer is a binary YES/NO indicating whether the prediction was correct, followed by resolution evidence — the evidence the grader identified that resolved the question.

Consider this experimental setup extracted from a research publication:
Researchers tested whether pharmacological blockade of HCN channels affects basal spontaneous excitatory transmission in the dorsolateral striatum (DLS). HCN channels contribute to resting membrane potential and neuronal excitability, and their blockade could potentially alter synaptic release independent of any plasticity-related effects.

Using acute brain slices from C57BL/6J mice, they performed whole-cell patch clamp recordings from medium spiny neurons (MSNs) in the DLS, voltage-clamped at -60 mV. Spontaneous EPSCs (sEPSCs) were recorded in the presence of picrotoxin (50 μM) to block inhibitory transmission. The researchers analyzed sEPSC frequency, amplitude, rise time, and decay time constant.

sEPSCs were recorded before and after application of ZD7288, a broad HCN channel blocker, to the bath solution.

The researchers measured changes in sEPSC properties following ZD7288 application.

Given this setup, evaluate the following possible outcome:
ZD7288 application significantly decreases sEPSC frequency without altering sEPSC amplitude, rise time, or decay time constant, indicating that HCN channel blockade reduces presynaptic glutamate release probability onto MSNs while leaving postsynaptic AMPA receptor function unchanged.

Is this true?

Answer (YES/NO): NO